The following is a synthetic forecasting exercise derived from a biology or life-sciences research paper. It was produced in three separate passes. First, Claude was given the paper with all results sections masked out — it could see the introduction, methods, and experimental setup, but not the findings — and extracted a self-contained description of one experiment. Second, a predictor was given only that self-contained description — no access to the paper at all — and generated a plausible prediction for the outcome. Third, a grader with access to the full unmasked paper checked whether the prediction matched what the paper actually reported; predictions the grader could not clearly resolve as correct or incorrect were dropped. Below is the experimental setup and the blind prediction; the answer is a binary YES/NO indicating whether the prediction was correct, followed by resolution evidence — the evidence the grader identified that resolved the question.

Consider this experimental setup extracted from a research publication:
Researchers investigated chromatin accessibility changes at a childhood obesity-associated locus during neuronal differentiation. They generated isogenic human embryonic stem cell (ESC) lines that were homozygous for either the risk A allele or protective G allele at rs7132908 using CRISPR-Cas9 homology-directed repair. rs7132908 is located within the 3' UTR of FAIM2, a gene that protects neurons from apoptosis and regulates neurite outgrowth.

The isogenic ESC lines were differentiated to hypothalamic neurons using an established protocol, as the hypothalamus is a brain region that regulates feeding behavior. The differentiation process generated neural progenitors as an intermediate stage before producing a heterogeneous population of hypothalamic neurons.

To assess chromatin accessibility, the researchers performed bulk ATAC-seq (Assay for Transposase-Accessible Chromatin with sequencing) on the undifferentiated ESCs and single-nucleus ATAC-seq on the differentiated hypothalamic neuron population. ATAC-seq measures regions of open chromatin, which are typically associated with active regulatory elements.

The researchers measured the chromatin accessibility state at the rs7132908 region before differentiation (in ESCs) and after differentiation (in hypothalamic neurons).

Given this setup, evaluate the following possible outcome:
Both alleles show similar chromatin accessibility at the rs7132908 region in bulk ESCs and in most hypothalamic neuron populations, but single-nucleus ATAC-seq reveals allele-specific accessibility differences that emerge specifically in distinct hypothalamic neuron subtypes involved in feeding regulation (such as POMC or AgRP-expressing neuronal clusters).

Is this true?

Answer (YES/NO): NO